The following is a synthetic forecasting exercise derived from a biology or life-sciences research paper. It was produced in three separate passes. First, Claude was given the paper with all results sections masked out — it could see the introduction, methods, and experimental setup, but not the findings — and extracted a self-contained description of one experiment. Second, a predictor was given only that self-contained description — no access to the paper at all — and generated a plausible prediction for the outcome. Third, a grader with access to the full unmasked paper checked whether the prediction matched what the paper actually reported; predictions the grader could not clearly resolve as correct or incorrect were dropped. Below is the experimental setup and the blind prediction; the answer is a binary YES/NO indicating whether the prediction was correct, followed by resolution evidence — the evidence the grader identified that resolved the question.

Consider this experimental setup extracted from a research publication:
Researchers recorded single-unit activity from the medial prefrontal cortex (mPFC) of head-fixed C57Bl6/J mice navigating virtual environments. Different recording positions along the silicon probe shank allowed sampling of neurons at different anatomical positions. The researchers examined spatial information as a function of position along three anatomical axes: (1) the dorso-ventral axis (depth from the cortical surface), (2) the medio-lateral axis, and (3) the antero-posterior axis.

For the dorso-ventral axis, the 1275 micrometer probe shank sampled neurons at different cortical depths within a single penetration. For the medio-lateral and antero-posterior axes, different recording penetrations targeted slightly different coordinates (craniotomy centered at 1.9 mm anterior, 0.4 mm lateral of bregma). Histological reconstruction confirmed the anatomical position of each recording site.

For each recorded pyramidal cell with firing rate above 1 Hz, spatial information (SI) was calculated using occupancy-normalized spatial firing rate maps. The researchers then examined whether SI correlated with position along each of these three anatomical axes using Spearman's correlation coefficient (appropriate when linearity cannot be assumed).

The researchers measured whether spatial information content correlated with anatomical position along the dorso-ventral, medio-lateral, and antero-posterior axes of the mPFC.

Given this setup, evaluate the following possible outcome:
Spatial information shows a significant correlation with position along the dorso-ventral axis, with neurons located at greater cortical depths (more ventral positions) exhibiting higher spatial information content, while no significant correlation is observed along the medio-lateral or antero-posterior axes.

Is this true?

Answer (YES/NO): NO